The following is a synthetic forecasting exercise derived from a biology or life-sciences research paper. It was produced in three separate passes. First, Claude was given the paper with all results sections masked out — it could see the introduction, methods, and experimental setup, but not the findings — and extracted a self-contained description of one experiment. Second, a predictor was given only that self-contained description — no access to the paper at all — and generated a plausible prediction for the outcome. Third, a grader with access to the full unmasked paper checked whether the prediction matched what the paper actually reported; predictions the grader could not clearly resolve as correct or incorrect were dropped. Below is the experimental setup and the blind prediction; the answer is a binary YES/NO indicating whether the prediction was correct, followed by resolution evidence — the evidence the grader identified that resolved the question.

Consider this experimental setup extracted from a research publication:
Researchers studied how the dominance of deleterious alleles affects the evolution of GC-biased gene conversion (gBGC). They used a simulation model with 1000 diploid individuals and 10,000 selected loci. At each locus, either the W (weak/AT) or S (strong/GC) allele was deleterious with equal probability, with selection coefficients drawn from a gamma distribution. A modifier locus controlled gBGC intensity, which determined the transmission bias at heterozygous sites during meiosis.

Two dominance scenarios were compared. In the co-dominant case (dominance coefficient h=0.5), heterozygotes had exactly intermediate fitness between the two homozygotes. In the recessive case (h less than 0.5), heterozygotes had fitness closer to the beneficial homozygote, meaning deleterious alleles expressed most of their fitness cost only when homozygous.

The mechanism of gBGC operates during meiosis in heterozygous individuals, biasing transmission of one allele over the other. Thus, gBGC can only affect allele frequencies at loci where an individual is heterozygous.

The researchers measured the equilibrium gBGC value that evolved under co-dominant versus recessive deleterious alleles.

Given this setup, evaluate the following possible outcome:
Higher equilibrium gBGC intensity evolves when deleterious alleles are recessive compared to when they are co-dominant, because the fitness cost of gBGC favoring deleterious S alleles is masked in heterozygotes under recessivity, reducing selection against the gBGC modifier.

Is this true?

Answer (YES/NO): NO